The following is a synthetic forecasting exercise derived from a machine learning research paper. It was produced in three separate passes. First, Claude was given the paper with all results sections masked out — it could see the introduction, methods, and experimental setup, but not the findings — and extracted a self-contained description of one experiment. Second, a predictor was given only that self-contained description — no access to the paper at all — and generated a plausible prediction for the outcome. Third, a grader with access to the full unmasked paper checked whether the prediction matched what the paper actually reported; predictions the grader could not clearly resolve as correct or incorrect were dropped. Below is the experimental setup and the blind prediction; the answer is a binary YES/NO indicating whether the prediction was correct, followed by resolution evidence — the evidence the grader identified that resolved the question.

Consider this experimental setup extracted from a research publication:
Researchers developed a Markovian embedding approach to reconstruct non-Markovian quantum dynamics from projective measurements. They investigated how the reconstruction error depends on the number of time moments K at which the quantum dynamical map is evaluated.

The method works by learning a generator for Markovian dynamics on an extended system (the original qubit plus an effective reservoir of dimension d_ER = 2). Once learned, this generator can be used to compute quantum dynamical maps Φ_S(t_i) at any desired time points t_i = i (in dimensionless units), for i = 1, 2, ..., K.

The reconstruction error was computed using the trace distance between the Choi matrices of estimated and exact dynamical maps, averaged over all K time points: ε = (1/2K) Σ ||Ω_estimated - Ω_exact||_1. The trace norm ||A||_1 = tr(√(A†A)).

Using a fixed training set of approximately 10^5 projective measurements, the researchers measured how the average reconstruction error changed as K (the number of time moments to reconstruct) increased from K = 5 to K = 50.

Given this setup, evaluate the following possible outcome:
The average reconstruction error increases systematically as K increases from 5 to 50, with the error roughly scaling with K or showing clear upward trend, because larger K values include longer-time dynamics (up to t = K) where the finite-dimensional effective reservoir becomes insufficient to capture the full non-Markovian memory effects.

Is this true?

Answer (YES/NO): NO